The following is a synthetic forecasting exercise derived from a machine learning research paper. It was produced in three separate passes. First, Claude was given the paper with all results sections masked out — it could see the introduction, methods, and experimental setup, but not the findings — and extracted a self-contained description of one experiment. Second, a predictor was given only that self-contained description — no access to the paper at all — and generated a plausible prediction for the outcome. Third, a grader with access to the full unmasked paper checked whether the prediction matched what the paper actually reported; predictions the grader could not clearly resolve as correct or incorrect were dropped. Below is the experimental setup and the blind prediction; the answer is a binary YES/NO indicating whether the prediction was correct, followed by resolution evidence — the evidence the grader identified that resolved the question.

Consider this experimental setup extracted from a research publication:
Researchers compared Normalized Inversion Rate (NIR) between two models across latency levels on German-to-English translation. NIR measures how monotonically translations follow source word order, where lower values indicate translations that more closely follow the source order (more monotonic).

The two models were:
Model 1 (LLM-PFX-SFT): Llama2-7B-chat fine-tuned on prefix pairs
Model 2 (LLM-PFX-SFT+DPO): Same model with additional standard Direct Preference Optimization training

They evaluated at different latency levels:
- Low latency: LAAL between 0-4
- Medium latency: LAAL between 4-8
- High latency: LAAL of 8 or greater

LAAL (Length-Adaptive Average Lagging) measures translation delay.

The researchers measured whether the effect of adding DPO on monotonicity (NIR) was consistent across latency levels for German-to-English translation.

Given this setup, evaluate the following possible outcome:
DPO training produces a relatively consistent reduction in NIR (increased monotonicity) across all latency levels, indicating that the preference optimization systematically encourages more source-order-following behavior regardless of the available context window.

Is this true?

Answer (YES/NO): NO